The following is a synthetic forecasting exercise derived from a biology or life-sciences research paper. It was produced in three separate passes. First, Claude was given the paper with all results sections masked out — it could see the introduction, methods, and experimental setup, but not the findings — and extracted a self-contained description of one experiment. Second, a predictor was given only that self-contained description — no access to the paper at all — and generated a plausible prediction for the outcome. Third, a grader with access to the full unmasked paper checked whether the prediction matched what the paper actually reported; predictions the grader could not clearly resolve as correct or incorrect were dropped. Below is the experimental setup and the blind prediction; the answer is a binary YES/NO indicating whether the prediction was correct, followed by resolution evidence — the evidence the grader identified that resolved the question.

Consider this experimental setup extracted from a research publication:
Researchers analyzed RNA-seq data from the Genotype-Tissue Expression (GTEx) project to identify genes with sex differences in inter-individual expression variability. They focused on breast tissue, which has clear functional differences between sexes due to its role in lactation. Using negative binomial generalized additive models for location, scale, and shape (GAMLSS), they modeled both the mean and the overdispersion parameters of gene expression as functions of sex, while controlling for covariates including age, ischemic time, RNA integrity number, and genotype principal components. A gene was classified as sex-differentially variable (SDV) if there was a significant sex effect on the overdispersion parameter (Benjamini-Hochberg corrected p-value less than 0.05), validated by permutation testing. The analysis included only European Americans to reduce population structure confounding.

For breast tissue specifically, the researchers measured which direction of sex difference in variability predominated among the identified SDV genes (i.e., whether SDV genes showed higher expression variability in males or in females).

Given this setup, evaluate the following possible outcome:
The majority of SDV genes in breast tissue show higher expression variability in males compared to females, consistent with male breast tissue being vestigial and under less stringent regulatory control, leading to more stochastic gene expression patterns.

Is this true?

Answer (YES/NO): YES